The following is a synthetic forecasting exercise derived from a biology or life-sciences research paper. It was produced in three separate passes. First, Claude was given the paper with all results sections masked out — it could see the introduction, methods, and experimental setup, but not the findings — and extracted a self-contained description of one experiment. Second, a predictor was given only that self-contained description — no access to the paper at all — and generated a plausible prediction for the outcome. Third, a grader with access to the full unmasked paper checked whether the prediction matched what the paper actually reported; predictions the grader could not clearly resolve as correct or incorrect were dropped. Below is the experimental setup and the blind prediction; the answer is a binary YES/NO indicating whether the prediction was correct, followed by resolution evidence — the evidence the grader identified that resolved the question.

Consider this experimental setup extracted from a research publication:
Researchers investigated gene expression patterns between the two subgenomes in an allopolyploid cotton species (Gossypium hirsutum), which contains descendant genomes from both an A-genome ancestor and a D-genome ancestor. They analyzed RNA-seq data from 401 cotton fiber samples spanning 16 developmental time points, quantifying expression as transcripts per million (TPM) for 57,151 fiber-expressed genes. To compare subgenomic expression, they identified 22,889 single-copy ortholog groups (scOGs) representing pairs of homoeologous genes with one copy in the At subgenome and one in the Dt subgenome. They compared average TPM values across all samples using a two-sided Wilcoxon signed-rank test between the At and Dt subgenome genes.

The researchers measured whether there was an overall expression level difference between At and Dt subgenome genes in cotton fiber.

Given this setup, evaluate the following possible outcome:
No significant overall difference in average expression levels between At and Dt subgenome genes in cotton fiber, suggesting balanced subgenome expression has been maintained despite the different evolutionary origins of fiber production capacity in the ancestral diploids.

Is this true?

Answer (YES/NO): NO